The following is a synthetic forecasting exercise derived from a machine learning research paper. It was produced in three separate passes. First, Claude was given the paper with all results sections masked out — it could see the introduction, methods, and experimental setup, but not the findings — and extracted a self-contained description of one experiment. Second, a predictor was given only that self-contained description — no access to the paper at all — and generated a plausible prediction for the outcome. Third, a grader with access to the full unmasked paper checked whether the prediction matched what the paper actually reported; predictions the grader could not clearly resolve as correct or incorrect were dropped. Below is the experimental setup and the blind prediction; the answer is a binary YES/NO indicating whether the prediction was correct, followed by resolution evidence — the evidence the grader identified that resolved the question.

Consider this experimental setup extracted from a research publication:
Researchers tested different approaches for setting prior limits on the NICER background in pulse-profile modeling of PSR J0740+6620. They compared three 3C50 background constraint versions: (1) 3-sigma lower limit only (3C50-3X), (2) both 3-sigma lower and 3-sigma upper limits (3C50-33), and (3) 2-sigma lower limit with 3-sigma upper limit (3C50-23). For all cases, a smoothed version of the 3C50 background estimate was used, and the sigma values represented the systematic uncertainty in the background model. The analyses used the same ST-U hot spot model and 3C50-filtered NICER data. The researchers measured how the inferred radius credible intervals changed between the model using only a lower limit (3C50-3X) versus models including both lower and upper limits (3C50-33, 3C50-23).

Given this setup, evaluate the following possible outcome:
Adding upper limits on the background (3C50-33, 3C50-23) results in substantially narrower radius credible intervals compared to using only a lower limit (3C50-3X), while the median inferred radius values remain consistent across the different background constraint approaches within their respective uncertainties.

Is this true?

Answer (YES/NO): NO